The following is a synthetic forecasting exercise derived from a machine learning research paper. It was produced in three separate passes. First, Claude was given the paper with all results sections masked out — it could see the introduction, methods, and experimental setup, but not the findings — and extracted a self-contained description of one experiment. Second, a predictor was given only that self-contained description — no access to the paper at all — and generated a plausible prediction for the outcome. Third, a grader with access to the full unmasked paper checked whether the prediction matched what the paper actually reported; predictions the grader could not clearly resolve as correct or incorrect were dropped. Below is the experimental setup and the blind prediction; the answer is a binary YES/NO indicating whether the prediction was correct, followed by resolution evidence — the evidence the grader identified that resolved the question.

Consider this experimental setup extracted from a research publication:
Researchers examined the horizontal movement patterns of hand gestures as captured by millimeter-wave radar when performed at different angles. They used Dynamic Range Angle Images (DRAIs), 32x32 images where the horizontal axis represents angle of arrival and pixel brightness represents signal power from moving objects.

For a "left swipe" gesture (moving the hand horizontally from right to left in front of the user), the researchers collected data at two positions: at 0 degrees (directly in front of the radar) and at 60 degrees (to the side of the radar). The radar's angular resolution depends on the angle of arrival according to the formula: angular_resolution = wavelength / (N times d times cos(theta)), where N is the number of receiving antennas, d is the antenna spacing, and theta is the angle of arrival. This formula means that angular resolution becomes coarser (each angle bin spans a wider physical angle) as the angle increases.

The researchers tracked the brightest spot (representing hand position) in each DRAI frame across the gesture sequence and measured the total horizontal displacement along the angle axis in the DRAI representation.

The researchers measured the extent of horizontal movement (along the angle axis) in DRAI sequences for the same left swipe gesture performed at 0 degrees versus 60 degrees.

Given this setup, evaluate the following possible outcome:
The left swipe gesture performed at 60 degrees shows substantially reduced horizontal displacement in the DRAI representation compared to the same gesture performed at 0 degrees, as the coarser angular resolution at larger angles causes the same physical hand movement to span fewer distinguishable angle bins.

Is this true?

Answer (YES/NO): YES